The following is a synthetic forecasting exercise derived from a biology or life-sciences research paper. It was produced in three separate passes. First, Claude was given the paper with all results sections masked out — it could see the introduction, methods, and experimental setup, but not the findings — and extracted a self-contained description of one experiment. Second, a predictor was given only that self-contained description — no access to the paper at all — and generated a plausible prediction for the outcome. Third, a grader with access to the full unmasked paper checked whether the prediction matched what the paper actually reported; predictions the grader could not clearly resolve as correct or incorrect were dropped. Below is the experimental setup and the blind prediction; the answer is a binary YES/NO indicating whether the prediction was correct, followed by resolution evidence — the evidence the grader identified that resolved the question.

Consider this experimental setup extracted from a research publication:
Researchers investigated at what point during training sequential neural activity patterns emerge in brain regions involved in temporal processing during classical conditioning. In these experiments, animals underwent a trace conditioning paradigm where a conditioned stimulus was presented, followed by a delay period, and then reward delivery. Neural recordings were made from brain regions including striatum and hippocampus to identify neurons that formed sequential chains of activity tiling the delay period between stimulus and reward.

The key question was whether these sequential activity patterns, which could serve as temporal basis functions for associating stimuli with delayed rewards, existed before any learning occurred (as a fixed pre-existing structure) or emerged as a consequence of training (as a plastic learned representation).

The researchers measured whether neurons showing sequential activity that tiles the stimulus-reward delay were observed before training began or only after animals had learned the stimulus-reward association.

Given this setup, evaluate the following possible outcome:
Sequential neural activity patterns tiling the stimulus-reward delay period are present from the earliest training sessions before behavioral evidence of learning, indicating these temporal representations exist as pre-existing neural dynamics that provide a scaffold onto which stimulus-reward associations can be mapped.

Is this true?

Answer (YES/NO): NO